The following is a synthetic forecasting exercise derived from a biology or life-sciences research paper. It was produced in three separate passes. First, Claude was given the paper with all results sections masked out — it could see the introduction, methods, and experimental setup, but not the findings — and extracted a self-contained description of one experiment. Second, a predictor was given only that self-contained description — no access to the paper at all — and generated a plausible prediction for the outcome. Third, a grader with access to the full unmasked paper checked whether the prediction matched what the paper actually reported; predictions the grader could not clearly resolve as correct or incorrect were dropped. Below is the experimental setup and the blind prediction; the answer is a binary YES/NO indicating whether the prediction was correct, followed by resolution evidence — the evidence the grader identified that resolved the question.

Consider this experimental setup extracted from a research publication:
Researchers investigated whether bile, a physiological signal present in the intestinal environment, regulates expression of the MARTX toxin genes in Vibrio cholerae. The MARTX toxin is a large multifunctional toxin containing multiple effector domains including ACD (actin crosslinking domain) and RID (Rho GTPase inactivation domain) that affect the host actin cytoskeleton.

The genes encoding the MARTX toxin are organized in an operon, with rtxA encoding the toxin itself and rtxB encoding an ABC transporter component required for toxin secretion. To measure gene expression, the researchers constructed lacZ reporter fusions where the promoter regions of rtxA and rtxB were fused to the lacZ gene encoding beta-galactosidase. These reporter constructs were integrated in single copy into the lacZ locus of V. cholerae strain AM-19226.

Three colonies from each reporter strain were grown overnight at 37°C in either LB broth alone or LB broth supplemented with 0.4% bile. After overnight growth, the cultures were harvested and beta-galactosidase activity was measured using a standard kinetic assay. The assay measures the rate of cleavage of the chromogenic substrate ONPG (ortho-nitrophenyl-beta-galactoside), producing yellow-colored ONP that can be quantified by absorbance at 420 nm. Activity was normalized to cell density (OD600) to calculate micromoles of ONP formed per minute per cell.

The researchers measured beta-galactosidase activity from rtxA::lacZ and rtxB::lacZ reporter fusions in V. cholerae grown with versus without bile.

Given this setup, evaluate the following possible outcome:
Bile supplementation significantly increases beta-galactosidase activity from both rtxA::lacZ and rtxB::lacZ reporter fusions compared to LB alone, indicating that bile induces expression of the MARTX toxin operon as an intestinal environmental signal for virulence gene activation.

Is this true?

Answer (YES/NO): YES